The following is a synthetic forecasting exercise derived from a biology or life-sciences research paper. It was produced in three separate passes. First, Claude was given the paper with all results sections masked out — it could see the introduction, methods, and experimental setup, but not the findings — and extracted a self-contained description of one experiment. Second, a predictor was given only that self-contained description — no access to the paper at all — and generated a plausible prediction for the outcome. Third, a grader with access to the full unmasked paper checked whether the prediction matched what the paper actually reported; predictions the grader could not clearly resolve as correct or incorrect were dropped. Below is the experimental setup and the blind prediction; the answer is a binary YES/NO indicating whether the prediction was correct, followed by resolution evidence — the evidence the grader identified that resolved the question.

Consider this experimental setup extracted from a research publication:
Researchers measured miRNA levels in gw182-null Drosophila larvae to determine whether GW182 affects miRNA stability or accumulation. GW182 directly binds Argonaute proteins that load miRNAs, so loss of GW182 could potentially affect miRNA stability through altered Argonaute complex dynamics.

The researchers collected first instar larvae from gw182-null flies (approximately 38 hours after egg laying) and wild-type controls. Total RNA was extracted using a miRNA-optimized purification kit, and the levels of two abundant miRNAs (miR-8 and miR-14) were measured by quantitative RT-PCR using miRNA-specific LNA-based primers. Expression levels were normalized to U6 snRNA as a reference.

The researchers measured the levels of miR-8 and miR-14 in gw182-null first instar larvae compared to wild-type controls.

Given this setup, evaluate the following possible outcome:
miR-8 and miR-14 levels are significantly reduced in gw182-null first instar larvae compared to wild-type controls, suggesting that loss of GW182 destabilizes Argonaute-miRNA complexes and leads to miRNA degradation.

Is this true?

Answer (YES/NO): NO